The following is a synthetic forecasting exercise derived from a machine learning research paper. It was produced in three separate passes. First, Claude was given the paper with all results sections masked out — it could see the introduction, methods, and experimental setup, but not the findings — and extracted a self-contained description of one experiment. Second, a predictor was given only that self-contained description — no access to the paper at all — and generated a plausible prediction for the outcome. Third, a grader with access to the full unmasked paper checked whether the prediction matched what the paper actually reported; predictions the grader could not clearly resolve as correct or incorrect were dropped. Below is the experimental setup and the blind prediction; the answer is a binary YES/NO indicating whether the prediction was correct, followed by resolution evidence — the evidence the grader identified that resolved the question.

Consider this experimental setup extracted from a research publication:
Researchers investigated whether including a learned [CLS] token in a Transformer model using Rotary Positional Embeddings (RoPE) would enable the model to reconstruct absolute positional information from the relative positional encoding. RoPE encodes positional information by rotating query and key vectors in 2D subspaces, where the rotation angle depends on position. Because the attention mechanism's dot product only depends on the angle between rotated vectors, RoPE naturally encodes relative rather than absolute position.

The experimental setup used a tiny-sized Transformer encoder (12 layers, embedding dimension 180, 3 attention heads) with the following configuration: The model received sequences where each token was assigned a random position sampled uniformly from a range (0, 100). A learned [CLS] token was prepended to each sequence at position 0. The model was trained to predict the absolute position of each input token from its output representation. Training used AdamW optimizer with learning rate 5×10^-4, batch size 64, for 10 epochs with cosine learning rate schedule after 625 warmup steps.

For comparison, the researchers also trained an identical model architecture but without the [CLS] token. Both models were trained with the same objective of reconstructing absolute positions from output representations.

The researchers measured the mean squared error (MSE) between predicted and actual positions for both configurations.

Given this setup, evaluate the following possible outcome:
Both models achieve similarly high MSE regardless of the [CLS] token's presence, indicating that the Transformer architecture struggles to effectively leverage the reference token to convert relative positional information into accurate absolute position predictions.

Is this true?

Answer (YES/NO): NO